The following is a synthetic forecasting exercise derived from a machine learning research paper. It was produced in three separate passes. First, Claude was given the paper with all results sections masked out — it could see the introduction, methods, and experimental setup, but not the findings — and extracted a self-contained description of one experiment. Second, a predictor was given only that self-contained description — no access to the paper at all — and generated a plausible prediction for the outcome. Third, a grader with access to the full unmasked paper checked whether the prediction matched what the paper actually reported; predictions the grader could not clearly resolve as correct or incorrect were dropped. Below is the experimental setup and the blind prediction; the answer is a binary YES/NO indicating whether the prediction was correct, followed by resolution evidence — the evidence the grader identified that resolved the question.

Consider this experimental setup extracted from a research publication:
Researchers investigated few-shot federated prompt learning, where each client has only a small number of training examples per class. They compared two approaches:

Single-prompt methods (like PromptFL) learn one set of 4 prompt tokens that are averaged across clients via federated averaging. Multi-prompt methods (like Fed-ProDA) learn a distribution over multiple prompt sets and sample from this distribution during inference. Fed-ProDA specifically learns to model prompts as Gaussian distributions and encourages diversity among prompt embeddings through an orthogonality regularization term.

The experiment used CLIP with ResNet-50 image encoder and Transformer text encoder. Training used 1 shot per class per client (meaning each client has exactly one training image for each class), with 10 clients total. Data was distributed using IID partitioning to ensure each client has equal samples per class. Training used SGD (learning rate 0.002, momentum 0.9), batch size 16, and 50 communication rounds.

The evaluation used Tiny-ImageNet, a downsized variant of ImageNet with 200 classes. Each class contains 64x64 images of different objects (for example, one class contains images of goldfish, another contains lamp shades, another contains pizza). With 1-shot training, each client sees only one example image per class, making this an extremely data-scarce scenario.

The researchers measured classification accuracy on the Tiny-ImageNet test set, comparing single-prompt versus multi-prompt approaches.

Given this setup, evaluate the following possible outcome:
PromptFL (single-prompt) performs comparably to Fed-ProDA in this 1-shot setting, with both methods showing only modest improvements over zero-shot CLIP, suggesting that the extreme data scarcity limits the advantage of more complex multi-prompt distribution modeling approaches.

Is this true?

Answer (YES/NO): NO